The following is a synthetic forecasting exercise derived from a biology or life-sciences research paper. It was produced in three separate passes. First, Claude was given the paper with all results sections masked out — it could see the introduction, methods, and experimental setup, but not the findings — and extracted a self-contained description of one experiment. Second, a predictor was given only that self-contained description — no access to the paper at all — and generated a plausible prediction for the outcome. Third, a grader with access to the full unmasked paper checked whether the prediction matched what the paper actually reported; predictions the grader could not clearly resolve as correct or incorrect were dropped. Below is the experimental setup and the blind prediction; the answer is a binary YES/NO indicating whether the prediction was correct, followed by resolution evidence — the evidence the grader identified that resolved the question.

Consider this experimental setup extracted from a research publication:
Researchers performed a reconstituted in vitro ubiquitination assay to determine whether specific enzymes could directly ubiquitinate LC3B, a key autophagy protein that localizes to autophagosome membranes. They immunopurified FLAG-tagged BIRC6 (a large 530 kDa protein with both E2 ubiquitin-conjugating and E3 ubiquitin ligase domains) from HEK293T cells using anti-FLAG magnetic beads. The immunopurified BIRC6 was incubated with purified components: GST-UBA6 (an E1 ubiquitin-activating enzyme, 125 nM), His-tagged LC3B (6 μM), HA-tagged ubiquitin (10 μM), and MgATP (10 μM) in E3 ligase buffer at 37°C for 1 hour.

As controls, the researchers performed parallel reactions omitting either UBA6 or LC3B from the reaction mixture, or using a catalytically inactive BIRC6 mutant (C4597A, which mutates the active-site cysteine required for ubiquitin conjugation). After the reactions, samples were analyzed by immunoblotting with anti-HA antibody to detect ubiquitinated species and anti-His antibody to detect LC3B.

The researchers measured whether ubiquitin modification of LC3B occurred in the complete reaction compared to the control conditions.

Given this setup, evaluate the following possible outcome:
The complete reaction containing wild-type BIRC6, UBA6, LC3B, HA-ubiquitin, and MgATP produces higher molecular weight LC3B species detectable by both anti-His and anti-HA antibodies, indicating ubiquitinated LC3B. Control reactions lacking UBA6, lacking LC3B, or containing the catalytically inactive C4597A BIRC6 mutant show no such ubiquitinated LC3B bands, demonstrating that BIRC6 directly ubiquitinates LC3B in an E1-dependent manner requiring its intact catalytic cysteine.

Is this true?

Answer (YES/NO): YES